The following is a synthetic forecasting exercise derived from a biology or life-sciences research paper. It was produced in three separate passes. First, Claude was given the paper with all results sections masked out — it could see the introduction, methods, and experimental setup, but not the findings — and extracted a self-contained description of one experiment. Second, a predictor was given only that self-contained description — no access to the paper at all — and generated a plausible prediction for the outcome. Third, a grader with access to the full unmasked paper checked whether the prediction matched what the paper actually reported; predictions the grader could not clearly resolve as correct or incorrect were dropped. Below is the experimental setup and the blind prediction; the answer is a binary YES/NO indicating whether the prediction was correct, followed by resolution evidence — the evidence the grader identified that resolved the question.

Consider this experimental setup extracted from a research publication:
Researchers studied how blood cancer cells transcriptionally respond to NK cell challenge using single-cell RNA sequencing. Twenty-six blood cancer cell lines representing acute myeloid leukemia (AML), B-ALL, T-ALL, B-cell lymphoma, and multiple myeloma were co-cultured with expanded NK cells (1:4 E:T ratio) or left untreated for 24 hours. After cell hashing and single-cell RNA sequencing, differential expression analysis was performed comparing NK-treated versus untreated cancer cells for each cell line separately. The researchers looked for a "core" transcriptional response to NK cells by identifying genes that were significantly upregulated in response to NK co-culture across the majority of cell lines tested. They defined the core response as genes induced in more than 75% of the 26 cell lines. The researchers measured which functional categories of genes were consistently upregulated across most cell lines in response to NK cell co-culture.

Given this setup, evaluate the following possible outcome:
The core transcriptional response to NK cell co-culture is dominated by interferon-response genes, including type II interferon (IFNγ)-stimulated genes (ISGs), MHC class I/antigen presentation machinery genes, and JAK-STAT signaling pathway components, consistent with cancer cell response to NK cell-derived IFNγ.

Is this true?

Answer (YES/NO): YES